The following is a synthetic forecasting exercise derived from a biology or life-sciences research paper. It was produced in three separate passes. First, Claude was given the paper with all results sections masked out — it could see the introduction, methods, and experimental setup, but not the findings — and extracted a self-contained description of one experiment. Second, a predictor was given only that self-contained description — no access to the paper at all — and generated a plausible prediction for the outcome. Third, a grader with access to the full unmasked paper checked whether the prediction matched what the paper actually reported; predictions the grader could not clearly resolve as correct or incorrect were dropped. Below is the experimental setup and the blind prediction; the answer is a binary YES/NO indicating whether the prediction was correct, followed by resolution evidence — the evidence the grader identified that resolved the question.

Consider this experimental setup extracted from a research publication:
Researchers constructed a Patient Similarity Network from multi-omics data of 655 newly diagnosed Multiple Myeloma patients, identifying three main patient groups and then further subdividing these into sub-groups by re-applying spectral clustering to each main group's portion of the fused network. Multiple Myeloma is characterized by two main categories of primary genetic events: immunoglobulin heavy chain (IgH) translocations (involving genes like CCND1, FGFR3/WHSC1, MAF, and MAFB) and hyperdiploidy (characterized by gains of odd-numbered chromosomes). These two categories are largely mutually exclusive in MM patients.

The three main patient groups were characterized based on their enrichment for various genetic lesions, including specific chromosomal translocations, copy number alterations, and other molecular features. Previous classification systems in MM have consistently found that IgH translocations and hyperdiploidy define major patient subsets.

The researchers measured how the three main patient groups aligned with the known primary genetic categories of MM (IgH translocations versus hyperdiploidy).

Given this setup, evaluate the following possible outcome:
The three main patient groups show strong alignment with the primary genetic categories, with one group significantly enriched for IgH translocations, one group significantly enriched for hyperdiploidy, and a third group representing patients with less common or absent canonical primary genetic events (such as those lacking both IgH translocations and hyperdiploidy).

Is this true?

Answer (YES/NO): NO